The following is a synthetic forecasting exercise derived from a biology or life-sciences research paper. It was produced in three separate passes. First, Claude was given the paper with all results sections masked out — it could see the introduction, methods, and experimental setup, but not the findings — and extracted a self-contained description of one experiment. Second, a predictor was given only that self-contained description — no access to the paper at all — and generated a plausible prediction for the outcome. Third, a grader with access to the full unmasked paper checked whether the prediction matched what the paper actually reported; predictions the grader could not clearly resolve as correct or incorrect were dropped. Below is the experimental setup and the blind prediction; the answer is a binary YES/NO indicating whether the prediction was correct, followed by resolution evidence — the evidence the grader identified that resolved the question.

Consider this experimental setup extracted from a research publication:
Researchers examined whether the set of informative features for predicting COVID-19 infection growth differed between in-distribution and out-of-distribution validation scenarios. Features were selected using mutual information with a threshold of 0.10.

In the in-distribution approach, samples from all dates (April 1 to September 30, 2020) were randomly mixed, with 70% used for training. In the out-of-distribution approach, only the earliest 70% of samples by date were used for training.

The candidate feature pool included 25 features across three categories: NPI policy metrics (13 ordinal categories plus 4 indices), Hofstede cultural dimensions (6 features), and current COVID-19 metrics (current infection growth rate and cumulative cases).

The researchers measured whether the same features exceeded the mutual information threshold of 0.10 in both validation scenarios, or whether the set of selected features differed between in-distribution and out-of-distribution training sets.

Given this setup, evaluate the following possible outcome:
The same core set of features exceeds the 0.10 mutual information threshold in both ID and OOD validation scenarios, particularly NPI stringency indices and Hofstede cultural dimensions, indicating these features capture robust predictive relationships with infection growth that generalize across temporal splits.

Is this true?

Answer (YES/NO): YES